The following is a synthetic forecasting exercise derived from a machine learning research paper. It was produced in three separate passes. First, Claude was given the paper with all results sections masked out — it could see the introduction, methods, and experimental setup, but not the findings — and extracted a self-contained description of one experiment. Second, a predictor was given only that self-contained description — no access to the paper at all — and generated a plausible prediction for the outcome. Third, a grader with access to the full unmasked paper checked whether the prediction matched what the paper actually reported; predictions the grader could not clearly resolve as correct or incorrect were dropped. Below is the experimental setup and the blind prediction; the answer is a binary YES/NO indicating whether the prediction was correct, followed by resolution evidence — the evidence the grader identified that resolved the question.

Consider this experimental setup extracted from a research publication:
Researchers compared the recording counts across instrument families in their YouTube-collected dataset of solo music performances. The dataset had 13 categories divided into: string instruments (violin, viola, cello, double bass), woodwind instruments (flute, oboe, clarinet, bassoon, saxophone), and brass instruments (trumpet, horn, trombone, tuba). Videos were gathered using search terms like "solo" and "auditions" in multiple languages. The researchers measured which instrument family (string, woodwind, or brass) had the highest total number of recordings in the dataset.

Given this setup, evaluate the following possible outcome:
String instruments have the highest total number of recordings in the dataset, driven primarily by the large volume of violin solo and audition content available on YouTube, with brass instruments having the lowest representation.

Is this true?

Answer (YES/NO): NO